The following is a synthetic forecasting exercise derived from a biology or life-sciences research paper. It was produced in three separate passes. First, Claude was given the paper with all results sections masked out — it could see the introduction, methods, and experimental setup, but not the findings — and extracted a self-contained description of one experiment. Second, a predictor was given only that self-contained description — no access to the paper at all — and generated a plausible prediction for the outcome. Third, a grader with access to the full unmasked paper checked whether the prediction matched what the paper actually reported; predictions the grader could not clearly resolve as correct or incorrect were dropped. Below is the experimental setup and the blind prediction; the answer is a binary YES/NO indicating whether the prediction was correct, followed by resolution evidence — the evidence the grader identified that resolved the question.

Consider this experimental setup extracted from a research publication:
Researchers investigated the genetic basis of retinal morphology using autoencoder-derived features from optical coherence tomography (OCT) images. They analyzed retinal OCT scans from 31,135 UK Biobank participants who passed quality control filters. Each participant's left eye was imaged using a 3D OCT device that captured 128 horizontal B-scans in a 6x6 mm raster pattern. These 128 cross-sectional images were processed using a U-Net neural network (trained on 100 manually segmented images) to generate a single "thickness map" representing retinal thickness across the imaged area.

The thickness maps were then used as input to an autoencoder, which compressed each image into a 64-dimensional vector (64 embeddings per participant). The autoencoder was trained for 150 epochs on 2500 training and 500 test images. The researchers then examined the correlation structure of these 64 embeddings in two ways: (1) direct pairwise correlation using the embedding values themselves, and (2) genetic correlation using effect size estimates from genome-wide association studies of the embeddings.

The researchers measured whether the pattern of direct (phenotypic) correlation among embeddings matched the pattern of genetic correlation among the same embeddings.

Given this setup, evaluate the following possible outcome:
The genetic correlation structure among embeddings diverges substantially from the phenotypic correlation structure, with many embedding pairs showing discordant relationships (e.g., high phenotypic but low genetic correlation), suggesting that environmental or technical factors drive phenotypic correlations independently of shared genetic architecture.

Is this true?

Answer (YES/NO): NO